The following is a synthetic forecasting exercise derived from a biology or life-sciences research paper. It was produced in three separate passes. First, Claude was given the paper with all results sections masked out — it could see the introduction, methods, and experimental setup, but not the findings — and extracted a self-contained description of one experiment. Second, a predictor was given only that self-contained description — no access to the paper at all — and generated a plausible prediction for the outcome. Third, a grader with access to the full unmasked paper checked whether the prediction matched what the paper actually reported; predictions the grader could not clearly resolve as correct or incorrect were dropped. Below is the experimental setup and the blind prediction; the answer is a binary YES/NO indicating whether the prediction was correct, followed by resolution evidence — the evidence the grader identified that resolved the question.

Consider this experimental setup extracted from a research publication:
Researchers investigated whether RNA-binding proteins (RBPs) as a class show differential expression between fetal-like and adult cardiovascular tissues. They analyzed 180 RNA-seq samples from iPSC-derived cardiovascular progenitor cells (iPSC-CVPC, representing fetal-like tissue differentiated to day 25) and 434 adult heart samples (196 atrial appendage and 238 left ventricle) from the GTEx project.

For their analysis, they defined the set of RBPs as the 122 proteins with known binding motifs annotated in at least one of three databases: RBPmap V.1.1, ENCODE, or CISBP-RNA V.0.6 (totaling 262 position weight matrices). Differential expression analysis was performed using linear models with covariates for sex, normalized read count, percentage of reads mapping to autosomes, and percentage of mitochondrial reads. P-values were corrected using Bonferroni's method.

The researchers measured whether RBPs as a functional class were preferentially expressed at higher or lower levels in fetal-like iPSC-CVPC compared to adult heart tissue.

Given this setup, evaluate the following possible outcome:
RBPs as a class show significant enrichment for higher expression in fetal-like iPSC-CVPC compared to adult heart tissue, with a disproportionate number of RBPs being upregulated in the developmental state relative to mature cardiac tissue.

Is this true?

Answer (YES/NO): YES